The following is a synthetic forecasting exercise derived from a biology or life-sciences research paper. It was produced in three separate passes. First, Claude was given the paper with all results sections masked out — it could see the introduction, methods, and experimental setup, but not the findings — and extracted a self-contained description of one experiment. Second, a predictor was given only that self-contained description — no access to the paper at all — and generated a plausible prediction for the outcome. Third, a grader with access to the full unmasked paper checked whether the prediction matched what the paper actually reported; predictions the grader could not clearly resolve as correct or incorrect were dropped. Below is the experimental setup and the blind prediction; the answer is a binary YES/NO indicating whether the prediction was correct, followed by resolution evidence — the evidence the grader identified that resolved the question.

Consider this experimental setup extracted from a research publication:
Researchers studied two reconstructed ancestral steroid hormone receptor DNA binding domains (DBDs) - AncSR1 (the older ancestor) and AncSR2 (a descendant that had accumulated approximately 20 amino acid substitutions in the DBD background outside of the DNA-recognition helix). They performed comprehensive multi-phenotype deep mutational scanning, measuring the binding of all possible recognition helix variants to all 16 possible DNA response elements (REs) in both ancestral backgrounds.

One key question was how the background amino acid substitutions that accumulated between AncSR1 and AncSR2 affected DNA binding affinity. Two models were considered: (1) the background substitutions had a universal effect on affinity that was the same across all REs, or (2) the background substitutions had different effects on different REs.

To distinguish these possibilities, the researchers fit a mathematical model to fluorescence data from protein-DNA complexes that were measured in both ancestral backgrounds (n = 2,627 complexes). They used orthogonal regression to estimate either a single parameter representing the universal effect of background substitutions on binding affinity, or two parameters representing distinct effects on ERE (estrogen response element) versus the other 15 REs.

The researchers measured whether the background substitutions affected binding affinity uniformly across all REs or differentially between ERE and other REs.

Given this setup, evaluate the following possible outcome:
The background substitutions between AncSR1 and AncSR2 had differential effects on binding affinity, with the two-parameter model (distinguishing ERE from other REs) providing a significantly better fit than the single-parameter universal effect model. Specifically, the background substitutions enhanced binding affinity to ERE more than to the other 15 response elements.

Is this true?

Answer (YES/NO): NO